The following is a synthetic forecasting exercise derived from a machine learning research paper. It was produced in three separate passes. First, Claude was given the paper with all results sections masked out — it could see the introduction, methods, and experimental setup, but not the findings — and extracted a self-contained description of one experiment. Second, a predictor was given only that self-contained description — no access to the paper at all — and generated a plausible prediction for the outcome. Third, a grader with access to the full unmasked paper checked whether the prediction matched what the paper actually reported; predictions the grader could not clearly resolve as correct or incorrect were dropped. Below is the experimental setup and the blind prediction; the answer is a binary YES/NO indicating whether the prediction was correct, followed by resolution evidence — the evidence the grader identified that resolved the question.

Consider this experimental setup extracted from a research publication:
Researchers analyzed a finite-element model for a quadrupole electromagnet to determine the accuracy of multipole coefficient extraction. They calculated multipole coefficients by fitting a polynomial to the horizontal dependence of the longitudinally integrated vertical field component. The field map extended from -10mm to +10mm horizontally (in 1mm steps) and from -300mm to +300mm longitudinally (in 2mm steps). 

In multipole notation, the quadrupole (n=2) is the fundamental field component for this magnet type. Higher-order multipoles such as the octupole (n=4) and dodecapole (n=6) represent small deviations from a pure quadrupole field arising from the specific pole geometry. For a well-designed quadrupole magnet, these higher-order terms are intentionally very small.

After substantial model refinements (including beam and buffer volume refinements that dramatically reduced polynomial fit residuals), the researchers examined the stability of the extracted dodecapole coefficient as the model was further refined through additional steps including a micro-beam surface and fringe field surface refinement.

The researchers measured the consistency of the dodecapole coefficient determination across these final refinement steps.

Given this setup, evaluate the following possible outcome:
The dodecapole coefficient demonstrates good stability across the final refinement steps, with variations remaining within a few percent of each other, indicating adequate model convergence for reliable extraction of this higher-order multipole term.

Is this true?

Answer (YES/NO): YES